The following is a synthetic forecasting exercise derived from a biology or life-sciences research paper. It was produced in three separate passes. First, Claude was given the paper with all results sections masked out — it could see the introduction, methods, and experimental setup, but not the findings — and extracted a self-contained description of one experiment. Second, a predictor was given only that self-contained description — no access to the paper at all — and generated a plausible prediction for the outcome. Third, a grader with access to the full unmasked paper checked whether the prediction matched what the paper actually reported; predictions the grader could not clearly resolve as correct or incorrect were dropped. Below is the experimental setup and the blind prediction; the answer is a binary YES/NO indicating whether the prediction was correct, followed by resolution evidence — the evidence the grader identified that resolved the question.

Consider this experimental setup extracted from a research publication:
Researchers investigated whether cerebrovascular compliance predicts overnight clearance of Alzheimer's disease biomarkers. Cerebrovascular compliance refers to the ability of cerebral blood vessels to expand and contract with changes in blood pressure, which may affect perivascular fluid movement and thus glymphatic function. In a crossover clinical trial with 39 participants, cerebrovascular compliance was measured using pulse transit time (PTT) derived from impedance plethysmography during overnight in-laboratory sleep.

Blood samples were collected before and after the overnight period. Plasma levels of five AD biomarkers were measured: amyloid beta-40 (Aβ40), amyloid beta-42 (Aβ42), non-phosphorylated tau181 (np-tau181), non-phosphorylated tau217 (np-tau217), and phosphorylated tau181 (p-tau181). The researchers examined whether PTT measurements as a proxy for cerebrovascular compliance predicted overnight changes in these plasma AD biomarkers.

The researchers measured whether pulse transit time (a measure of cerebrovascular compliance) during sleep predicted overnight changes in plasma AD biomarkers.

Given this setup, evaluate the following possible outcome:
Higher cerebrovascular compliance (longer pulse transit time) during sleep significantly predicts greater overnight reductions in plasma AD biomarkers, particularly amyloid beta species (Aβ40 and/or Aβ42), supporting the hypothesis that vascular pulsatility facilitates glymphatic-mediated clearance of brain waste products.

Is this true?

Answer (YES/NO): NO